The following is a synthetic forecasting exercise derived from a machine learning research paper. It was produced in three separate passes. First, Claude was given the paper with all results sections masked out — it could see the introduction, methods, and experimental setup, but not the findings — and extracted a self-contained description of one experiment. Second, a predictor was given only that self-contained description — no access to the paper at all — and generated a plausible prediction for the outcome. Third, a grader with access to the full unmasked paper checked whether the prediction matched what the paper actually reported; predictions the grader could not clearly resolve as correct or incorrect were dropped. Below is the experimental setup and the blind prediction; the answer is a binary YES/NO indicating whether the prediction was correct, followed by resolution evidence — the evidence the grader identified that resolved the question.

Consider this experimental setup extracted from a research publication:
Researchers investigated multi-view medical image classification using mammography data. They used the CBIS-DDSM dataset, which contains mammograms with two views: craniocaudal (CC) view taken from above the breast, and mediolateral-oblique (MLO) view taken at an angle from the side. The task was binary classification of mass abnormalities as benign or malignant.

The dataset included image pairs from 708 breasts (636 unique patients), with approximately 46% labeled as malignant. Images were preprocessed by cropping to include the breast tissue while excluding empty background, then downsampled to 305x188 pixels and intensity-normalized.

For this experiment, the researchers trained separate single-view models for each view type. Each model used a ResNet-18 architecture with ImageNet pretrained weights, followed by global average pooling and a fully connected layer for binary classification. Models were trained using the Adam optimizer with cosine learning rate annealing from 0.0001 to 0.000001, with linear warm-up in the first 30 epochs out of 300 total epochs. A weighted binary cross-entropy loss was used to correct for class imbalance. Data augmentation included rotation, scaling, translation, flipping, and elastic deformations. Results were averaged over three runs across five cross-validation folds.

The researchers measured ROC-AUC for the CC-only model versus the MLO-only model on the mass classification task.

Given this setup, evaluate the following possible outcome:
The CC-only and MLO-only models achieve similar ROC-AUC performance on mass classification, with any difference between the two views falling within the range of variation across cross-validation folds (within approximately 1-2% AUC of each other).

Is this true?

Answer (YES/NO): NO